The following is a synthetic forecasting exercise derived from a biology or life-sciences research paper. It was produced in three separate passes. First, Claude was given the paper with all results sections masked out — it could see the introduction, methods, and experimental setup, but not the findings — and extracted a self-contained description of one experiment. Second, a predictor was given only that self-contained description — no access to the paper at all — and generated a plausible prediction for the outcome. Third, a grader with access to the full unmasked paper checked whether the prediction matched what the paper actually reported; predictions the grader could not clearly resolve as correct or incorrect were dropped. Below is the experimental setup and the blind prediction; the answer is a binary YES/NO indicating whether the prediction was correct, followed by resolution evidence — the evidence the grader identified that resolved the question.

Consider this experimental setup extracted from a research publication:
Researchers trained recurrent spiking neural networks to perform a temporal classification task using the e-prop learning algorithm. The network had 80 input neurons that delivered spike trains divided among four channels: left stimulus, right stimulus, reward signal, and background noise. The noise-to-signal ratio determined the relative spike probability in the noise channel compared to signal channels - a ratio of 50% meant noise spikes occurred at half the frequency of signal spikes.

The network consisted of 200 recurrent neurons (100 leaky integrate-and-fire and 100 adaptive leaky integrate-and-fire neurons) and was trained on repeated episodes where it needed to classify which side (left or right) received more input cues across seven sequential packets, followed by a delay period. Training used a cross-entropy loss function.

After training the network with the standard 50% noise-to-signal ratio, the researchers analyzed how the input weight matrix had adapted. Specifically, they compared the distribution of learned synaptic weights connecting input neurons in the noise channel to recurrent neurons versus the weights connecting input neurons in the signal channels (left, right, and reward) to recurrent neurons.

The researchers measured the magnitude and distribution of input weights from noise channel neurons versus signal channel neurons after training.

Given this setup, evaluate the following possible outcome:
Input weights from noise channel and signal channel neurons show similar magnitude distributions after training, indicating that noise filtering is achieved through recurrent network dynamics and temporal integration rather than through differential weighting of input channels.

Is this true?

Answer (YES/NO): NO